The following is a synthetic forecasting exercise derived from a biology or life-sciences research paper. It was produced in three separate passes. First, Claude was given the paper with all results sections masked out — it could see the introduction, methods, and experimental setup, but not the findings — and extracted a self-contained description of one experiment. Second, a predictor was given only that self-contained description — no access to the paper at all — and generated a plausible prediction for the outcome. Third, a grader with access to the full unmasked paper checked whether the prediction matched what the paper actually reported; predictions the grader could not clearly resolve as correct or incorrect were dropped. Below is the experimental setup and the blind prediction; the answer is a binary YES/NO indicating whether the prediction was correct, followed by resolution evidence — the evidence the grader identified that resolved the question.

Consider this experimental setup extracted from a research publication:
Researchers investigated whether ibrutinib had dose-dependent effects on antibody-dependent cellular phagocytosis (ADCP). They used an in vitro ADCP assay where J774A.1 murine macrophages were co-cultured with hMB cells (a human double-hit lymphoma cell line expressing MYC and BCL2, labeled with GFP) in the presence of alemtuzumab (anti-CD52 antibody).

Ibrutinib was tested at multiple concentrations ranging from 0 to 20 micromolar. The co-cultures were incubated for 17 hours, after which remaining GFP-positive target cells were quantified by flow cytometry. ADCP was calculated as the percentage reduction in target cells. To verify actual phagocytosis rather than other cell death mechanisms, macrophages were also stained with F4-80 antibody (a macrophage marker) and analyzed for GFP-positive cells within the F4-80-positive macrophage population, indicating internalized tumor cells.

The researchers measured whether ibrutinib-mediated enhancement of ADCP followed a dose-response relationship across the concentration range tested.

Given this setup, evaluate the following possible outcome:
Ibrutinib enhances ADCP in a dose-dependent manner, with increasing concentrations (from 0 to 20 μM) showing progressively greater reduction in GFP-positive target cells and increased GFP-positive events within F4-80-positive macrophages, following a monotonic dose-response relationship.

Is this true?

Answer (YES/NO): YES